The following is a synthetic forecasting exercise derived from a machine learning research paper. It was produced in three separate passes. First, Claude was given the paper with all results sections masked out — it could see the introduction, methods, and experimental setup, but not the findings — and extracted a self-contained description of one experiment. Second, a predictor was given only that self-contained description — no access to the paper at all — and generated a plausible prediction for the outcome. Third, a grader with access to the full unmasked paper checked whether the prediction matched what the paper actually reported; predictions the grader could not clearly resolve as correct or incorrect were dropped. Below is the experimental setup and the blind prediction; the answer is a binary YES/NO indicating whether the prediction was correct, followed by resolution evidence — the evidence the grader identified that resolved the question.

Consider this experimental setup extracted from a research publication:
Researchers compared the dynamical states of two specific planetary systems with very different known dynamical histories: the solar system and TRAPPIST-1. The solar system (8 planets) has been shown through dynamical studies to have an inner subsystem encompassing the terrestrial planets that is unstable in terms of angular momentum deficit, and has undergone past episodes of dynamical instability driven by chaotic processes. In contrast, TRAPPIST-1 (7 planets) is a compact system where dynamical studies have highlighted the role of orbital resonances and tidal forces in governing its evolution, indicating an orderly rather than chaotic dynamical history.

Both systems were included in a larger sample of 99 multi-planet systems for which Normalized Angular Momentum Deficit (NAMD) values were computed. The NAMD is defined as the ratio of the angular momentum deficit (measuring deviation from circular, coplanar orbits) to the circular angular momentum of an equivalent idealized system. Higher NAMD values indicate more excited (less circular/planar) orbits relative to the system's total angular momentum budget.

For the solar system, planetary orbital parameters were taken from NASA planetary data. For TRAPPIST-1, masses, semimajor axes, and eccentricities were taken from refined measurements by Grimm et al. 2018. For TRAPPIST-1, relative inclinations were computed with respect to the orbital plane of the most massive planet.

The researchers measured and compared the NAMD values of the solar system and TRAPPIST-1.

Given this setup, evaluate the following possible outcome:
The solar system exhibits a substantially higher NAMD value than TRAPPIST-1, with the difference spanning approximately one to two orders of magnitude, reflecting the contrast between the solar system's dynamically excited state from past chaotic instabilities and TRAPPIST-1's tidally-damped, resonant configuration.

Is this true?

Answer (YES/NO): YES